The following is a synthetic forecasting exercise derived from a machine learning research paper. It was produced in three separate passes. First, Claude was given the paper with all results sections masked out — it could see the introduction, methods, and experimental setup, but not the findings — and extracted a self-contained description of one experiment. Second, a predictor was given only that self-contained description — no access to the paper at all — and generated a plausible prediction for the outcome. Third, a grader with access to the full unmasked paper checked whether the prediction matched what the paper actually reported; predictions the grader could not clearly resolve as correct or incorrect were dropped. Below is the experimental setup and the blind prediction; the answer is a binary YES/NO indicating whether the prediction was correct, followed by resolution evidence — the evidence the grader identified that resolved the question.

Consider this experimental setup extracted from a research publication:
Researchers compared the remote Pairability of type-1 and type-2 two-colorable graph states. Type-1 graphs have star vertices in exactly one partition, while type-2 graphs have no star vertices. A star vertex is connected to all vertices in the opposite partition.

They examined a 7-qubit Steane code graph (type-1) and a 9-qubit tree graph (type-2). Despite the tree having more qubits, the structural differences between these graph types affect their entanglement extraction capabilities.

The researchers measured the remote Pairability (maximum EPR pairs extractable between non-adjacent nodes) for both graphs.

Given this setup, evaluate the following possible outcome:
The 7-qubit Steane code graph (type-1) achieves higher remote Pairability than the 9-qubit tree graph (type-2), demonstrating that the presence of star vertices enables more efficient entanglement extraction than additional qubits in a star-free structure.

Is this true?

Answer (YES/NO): YES